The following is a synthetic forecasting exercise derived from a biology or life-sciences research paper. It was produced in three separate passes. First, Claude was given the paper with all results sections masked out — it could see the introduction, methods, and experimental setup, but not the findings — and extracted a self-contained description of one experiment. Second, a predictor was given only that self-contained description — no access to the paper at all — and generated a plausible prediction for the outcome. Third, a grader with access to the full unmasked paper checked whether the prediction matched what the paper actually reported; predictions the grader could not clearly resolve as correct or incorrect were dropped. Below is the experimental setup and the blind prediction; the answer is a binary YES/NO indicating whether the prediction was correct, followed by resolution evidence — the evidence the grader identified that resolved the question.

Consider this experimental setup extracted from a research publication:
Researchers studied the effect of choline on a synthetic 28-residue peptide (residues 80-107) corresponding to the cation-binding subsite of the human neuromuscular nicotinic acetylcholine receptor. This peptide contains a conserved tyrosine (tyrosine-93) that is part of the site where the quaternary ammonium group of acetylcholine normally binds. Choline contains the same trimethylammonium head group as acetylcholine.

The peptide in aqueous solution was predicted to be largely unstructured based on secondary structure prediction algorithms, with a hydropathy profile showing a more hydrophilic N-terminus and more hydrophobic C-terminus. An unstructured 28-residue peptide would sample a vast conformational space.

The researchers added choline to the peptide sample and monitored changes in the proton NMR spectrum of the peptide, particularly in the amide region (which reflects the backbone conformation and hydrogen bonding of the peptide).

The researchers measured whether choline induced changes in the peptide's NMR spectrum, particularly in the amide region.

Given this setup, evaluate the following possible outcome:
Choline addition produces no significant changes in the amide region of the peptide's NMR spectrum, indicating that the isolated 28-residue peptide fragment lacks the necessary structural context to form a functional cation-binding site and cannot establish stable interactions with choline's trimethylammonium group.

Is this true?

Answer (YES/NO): NO